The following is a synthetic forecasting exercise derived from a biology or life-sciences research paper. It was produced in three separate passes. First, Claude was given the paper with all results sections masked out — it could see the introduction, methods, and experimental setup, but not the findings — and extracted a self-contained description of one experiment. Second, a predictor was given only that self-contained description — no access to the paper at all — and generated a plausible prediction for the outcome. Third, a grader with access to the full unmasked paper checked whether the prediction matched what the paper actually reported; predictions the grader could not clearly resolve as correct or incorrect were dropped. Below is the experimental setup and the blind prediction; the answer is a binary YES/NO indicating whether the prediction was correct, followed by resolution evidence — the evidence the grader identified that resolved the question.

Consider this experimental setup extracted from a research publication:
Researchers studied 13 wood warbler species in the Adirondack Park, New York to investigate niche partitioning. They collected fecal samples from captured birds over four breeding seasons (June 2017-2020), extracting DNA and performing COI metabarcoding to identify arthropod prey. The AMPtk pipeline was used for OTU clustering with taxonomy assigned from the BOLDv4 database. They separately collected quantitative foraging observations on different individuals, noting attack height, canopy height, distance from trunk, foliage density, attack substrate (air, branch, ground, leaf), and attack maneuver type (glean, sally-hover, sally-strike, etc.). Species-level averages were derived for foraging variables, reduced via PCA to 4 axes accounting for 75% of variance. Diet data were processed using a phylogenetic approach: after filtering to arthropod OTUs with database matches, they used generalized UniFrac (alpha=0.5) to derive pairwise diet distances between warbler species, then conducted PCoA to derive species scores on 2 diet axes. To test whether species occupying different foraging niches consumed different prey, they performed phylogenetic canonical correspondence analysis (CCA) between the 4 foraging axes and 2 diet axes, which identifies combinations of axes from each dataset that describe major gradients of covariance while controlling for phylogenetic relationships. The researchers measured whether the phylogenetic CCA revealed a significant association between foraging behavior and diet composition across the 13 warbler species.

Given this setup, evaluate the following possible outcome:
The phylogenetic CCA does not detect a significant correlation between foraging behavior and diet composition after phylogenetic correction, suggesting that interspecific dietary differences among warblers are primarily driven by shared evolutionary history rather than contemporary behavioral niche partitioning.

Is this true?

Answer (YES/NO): YES